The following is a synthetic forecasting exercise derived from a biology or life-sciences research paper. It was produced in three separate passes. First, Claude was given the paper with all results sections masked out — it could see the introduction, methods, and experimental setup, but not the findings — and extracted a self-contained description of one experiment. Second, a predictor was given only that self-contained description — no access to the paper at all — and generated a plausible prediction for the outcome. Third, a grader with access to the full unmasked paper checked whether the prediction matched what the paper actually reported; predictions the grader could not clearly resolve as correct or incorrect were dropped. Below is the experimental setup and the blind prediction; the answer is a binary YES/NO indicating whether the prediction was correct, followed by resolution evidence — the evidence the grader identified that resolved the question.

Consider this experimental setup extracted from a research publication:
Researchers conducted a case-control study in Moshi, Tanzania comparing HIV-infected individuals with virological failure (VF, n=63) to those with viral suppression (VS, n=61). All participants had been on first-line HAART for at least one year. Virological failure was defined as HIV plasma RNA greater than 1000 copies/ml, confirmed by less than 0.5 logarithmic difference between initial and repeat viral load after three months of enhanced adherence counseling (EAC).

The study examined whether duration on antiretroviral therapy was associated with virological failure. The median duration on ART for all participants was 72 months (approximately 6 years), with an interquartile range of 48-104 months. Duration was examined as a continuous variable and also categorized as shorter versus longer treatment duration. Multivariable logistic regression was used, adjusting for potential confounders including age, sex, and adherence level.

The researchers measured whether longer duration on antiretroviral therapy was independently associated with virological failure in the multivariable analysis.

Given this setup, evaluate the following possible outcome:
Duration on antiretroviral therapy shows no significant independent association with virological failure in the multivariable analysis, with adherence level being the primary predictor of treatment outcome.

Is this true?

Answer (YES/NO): NO